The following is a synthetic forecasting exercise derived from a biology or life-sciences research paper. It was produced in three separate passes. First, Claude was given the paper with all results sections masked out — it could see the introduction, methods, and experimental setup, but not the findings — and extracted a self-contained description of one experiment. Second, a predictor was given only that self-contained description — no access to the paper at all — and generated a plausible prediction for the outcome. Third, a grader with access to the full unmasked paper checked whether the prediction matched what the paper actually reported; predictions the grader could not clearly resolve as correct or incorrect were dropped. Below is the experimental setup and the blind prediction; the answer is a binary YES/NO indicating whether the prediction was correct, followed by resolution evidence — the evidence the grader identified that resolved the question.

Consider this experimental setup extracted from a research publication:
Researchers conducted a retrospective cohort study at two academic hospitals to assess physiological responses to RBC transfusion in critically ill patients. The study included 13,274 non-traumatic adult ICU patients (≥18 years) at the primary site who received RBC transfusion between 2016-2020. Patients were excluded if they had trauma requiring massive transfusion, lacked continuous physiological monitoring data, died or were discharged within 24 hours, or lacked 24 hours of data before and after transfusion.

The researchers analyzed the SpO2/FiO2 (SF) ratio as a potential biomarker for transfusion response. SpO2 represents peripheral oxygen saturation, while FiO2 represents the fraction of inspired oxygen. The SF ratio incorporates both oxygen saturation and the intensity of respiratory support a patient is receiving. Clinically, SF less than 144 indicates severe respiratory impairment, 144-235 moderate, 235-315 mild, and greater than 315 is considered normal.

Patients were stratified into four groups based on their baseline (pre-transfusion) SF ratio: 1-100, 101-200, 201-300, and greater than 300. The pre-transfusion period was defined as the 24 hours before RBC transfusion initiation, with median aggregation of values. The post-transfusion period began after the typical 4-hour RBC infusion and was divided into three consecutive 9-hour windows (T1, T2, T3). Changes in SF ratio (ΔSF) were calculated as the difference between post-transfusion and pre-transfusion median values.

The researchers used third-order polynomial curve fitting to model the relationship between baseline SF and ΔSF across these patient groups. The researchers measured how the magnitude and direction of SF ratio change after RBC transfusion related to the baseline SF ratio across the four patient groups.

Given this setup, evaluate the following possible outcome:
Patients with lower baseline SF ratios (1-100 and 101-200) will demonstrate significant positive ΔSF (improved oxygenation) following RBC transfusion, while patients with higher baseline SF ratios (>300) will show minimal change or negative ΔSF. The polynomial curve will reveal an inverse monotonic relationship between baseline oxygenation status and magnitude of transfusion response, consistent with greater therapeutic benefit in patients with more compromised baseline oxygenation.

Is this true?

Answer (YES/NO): NO